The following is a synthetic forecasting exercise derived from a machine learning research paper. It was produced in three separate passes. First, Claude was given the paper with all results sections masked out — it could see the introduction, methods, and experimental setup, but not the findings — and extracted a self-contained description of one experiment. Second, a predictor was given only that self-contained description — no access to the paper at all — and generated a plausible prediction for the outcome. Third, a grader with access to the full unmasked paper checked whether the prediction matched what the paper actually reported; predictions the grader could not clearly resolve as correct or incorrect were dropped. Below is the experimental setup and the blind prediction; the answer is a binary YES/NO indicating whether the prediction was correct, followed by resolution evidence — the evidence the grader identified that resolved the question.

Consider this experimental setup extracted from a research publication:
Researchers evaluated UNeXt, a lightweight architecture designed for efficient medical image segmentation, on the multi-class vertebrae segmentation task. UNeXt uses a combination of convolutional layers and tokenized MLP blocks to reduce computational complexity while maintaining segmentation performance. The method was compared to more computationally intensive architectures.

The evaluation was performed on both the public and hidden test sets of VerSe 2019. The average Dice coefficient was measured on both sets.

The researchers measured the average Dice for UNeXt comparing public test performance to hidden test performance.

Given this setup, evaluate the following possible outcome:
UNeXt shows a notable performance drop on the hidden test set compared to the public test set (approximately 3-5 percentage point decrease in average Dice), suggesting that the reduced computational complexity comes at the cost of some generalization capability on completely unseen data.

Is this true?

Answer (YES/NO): NO